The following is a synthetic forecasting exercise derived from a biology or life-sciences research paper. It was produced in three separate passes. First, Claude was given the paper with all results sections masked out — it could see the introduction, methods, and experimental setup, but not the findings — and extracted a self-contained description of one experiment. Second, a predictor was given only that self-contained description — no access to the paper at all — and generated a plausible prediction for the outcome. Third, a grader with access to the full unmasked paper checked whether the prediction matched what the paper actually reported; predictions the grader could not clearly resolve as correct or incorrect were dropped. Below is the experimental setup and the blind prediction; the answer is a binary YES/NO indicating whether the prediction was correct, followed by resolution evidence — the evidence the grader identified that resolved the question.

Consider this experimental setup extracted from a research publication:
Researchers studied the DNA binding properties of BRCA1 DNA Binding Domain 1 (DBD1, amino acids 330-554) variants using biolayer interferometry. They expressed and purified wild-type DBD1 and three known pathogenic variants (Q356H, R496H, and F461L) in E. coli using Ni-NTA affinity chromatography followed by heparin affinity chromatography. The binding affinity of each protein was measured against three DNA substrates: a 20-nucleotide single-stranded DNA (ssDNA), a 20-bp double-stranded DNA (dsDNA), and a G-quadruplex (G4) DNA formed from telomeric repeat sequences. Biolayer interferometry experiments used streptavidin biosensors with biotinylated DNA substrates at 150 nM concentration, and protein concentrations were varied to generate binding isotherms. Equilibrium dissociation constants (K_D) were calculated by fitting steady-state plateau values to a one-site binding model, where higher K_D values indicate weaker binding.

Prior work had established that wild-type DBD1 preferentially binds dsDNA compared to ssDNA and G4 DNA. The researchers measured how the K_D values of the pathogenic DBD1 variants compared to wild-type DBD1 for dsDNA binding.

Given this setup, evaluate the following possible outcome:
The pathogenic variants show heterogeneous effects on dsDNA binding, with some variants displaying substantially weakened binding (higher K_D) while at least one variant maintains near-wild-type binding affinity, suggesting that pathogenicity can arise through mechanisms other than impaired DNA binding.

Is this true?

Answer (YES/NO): NO